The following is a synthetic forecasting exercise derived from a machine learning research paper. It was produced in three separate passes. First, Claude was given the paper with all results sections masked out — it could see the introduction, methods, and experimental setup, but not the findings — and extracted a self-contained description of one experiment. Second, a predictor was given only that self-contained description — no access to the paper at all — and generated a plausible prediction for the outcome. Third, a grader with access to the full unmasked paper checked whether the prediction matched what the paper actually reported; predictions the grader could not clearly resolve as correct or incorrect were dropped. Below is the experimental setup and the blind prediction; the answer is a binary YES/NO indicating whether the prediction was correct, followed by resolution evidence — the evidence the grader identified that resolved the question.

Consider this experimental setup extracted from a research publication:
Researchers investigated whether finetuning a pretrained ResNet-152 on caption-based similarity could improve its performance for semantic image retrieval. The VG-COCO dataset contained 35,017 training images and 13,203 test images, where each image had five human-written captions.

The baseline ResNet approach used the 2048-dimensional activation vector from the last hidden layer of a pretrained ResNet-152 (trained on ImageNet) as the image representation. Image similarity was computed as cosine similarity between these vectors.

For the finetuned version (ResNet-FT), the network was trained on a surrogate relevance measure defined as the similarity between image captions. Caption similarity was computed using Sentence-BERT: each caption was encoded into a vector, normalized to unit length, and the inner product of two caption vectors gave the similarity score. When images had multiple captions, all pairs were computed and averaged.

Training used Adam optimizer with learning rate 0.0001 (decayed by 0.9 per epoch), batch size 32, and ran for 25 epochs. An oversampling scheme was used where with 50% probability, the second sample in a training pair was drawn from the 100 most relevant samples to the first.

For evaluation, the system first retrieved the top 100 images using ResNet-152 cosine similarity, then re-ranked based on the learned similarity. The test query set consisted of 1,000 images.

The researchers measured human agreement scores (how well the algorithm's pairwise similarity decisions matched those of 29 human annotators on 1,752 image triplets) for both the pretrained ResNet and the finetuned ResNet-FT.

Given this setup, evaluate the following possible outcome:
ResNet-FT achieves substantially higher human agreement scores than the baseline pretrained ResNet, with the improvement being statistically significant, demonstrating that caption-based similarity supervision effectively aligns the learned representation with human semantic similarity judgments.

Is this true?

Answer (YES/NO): NO